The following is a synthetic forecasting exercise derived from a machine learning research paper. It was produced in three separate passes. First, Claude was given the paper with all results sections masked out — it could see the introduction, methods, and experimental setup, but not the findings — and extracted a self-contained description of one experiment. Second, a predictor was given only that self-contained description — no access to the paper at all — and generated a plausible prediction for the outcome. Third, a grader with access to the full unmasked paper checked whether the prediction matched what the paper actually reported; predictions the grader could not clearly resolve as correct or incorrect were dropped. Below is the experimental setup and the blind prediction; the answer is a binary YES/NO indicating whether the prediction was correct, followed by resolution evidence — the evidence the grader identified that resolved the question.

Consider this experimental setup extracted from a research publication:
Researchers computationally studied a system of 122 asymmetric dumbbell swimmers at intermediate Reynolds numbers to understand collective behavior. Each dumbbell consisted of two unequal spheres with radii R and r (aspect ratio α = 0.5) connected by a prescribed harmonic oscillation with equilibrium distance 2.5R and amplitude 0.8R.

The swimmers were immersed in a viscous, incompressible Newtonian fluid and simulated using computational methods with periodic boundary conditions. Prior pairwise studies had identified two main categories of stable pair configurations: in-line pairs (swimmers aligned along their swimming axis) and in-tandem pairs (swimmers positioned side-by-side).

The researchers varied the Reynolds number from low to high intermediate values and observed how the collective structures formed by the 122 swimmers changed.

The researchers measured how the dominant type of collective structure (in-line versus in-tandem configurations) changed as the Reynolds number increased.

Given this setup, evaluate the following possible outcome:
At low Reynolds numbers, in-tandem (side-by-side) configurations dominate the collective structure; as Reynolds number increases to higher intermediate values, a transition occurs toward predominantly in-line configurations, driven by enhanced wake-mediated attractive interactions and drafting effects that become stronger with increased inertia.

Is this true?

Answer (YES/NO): NO